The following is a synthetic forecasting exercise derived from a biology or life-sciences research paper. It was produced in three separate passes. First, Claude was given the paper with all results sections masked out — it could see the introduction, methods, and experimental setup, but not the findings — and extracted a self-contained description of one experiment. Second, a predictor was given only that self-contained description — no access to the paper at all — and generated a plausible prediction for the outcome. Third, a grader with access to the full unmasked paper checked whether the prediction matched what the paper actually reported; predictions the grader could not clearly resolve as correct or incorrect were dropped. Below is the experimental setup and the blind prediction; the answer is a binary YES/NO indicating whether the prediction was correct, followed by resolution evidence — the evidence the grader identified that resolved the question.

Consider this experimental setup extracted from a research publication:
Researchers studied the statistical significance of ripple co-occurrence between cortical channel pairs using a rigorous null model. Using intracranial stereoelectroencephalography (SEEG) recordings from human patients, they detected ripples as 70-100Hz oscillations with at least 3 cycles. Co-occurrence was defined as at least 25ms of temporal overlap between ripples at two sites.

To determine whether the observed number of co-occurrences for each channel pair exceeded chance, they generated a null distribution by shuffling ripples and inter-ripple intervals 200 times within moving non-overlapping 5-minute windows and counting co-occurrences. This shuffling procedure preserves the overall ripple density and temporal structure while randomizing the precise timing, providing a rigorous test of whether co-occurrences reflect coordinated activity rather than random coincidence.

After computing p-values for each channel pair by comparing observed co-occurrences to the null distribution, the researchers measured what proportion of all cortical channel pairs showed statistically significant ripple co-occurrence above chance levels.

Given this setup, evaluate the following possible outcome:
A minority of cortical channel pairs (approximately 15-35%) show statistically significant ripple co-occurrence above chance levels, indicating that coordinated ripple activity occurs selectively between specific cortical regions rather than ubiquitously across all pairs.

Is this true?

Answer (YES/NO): NO